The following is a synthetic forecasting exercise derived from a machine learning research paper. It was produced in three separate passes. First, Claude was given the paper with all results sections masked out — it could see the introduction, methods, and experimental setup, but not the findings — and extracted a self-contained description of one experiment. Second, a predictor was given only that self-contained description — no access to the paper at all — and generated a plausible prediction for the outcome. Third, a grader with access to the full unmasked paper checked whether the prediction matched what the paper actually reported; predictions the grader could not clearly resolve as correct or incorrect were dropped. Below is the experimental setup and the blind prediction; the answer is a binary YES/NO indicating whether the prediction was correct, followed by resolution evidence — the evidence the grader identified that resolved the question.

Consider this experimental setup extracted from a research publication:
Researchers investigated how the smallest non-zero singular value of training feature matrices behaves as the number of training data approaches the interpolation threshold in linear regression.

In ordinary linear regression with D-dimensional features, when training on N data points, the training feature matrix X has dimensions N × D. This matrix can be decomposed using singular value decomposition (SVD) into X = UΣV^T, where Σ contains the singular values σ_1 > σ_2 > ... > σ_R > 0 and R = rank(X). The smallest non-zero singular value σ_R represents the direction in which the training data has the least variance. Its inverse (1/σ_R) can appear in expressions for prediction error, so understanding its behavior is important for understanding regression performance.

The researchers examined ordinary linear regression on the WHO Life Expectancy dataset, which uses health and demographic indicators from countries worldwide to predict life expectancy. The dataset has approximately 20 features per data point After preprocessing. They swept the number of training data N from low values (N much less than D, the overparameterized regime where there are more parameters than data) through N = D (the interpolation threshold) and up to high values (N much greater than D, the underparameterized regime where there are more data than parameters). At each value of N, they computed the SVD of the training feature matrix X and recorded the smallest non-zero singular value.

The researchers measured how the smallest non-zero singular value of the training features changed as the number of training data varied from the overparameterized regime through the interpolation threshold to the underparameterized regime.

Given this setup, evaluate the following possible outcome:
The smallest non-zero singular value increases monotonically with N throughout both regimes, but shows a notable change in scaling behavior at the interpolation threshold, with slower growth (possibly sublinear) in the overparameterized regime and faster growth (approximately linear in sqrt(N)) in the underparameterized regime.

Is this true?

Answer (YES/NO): NO